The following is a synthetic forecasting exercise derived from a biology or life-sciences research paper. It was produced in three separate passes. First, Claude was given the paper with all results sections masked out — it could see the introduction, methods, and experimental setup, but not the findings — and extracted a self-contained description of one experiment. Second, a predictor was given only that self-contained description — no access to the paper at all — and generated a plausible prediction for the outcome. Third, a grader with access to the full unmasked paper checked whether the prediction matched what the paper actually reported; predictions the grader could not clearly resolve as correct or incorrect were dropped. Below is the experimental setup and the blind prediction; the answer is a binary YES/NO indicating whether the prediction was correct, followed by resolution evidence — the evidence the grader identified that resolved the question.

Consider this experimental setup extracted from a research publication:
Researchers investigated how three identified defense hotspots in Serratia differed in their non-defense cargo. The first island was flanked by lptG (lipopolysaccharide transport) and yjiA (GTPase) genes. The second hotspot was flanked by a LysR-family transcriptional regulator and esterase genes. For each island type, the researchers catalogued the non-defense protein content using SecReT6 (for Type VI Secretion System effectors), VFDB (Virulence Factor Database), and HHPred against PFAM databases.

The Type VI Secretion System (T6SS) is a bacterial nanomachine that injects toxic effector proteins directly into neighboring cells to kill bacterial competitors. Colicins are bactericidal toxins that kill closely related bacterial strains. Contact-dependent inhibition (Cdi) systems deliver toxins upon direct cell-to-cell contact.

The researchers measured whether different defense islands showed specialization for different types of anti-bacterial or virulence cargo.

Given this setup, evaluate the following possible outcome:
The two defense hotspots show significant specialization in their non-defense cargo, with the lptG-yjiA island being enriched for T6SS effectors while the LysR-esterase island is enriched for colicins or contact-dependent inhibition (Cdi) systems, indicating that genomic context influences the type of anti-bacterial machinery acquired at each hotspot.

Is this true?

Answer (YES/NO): YES